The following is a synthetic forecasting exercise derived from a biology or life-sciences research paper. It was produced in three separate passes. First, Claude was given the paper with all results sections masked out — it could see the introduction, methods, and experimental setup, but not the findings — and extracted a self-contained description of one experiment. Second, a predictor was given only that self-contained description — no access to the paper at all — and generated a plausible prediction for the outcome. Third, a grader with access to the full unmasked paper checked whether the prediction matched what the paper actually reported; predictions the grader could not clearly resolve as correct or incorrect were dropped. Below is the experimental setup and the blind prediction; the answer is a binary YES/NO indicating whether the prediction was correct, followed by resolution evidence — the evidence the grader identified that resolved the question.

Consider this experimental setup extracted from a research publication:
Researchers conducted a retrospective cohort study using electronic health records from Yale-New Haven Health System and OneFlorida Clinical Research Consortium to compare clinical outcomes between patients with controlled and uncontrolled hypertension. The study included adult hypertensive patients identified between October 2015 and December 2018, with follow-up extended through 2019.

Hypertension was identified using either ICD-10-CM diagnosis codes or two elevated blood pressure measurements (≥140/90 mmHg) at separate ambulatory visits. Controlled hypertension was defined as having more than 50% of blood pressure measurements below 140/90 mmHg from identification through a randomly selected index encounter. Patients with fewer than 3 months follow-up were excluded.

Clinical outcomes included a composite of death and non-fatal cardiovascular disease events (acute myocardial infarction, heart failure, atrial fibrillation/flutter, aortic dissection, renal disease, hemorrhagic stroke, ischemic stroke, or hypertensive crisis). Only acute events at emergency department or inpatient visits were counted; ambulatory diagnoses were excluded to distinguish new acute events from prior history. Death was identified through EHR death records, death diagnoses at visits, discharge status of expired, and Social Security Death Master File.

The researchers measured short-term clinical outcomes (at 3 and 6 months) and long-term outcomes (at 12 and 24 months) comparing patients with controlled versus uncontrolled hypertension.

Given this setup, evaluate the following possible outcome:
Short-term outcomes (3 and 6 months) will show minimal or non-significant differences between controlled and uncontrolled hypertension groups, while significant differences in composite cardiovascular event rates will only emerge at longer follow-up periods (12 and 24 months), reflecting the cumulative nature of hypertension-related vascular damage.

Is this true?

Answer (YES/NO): NO